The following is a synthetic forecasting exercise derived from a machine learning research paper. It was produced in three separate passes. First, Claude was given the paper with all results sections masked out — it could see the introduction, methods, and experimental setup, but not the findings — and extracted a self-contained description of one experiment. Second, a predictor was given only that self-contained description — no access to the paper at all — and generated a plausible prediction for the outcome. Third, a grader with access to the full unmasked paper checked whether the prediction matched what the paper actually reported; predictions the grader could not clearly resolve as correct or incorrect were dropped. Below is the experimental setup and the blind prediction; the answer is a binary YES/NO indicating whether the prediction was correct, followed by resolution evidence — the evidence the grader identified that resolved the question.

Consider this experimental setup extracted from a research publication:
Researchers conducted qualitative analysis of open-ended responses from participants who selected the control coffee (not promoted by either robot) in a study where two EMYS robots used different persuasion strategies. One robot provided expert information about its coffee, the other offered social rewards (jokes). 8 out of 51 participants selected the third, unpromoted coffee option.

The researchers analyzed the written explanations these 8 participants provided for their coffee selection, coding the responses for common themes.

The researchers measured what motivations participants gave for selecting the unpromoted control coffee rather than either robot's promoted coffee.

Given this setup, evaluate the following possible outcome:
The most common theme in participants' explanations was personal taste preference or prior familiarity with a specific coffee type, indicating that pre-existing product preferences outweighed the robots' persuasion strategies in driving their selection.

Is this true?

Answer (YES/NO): NO